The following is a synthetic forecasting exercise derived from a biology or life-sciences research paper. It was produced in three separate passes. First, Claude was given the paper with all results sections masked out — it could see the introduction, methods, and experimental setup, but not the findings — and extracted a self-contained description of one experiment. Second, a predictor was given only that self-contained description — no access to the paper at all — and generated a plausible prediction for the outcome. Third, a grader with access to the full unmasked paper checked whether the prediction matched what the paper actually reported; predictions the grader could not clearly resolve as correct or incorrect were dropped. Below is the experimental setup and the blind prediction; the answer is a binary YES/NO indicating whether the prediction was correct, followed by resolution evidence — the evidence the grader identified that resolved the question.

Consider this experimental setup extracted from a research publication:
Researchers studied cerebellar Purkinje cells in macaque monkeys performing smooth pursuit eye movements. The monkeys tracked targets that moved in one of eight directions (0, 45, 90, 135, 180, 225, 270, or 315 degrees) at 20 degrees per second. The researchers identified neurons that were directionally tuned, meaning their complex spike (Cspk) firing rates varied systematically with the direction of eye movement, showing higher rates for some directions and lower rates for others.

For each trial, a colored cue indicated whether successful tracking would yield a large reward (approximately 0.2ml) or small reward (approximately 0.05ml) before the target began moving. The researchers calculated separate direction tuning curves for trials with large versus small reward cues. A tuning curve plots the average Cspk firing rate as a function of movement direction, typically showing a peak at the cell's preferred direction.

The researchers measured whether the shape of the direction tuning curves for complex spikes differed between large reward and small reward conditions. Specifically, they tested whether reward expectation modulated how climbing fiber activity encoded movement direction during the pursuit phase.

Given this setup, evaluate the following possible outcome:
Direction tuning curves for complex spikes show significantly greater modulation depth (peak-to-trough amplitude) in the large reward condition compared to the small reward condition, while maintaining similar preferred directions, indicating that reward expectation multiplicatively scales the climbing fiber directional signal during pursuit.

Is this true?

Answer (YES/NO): NO